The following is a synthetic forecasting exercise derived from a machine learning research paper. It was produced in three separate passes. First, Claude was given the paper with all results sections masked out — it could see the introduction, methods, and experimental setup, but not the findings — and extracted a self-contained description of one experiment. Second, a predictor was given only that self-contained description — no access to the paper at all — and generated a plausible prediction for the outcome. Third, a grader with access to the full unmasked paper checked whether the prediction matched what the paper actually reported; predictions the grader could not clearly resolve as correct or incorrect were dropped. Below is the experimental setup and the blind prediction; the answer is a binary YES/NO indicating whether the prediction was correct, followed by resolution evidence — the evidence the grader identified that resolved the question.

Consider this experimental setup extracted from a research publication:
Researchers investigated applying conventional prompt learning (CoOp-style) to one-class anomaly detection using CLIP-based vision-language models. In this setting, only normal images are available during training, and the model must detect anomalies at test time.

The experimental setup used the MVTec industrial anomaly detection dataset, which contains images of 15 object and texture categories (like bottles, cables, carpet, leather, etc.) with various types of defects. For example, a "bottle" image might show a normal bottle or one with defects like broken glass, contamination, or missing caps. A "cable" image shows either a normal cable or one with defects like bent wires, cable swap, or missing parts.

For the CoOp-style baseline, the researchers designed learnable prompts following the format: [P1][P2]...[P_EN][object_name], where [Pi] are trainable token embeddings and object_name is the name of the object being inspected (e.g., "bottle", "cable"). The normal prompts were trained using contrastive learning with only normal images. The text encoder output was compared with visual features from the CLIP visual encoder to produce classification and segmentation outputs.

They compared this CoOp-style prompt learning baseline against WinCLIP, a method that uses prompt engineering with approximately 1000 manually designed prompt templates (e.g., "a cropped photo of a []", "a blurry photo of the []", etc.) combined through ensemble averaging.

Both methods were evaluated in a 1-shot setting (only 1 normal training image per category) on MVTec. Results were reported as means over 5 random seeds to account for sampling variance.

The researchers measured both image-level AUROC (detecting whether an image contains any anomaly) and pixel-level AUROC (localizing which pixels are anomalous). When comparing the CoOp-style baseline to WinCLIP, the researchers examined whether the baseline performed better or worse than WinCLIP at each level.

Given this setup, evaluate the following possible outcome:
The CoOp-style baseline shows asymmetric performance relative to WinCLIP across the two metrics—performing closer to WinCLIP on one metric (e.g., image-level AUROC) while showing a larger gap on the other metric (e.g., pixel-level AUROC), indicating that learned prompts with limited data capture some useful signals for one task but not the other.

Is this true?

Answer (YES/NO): NO